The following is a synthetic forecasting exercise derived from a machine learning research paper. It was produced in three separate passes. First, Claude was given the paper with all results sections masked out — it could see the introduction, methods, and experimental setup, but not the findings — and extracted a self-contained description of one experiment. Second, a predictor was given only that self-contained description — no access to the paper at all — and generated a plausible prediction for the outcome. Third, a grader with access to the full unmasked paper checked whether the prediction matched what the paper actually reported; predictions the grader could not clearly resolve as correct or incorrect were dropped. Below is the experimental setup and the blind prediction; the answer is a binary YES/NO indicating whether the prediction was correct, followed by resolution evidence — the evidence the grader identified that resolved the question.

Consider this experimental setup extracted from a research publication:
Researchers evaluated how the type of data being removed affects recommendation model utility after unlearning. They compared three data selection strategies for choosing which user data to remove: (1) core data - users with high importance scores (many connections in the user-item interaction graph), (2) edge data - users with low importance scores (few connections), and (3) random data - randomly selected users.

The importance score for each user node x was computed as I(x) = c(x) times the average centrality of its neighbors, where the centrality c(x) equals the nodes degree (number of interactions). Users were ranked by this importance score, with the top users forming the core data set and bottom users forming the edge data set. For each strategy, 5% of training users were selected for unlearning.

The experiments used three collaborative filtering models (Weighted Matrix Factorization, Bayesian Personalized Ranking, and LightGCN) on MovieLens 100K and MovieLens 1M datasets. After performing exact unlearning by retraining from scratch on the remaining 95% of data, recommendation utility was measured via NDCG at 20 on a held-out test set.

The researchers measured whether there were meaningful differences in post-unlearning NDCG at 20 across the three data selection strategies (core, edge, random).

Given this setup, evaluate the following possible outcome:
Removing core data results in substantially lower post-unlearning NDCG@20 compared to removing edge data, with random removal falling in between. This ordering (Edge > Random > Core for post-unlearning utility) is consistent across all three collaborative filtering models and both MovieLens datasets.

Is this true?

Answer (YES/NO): NO